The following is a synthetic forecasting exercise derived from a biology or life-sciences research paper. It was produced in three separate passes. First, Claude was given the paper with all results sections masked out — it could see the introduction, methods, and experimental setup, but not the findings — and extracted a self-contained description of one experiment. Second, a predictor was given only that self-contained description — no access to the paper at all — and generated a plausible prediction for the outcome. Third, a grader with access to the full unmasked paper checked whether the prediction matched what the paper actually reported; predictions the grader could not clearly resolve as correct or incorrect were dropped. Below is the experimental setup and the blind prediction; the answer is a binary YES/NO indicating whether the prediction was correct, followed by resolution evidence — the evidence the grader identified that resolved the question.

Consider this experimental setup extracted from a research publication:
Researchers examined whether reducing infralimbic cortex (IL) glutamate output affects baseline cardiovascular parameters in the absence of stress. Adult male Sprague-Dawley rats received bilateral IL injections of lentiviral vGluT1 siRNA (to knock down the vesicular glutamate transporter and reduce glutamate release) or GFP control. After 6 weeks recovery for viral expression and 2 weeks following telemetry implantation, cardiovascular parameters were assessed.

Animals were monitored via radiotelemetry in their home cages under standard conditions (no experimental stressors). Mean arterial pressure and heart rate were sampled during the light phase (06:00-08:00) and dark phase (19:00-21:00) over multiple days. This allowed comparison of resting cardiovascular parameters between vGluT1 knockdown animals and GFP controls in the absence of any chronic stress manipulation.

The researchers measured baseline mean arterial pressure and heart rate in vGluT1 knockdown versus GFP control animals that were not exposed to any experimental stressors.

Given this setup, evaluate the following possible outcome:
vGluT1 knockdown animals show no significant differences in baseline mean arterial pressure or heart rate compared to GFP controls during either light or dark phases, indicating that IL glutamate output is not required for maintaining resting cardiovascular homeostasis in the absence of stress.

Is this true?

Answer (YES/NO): NO